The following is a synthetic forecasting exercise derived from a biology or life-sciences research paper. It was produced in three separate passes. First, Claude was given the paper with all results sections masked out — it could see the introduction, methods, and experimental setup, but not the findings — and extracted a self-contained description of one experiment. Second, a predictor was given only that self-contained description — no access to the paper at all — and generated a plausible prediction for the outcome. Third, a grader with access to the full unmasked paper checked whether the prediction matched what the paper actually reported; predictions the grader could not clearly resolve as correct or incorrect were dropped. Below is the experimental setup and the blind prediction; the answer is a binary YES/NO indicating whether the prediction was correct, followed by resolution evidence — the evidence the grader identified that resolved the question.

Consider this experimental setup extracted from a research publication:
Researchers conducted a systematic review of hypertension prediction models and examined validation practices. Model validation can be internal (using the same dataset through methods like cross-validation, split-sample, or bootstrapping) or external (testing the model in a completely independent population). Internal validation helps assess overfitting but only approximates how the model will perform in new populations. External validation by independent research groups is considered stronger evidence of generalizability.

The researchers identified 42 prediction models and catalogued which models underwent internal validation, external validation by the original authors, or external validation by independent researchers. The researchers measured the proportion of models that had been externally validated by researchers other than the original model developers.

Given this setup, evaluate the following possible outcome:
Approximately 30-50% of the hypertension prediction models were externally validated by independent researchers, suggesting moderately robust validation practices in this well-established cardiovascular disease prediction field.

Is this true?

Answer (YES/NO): NO